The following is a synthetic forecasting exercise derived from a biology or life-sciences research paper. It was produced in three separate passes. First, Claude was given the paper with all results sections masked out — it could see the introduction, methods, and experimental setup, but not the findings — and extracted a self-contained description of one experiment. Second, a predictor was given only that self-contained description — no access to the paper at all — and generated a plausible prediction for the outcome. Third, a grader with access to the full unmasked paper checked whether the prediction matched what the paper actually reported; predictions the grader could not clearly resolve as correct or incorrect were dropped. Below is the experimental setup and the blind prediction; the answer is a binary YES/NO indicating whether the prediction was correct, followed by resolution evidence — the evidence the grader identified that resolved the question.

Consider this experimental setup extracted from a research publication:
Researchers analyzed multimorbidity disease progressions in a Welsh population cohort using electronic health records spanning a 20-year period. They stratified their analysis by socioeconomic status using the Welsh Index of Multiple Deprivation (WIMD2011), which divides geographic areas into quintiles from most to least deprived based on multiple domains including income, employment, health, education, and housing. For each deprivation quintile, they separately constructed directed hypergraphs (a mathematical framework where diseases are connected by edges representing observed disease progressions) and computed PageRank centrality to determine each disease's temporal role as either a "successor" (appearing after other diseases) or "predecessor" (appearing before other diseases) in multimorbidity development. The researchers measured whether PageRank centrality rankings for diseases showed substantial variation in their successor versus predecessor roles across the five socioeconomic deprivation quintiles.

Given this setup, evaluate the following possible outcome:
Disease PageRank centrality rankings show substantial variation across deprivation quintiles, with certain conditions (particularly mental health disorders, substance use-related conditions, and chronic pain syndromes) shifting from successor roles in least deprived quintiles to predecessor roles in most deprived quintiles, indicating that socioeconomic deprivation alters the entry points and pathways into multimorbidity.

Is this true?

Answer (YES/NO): NO